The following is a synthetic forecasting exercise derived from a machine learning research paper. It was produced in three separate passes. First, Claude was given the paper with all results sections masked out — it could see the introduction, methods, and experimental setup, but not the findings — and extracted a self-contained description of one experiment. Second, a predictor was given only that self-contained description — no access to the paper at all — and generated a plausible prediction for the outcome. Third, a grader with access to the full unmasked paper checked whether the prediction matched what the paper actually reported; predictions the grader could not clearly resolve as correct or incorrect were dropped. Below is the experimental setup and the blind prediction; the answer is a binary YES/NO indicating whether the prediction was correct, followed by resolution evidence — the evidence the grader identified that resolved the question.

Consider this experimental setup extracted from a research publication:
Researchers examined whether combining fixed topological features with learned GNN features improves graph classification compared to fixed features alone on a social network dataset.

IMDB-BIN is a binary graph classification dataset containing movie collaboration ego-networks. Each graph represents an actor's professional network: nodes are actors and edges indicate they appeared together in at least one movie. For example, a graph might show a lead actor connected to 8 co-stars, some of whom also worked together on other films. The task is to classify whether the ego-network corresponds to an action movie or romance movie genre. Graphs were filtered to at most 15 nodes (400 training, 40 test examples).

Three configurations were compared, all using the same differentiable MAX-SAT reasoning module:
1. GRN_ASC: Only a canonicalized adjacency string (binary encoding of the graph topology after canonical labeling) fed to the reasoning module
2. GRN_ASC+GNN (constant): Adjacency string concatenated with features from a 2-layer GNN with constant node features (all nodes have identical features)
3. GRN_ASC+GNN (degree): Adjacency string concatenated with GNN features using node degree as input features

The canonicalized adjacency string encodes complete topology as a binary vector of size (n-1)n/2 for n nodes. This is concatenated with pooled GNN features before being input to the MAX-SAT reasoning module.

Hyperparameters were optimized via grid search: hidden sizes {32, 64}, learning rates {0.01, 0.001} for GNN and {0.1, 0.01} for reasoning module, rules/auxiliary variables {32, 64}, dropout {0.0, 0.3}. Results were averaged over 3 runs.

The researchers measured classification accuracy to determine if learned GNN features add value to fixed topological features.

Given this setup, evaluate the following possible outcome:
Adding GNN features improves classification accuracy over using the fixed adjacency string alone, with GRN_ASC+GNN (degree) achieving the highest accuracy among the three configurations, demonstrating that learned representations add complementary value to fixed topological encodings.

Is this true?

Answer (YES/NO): NO